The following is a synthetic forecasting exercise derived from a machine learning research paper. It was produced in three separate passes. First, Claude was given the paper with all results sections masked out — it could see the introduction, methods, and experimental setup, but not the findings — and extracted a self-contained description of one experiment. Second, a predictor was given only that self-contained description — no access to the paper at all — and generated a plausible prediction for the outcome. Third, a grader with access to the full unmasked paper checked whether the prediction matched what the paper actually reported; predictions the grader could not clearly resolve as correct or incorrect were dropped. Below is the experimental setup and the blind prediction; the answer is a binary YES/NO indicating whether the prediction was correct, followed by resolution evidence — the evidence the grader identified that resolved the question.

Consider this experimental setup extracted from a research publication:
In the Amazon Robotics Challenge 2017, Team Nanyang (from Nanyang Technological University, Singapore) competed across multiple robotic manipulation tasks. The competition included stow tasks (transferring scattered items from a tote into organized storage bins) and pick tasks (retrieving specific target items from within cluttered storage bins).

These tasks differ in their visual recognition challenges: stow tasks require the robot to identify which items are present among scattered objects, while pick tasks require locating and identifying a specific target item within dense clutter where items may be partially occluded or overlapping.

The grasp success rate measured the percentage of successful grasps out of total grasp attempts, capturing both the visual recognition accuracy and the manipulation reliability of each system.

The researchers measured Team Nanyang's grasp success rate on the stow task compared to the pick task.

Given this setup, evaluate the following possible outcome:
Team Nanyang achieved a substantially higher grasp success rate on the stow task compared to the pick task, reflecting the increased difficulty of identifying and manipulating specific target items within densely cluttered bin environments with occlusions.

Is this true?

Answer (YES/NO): NO